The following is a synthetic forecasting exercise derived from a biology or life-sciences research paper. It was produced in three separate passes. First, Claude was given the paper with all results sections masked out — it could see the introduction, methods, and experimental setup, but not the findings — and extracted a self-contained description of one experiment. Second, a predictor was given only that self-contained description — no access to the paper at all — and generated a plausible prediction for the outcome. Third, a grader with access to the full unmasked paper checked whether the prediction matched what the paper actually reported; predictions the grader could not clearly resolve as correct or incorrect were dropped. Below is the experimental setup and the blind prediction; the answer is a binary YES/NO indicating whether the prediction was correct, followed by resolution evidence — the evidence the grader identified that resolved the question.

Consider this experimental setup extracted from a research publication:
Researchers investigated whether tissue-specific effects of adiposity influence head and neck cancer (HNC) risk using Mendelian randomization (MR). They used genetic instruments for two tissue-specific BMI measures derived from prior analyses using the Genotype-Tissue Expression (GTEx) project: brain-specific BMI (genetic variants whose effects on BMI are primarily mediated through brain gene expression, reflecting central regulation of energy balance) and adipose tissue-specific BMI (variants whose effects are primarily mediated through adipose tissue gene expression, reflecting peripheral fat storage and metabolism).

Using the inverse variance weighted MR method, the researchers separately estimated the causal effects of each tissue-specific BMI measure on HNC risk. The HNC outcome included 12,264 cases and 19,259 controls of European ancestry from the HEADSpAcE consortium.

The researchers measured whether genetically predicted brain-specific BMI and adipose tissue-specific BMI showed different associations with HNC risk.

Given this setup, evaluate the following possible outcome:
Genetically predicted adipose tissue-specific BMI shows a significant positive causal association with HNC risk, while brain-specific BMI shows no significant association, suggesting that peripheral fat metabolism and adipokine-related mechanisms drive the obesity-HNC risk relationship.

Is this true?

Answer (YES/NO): NO